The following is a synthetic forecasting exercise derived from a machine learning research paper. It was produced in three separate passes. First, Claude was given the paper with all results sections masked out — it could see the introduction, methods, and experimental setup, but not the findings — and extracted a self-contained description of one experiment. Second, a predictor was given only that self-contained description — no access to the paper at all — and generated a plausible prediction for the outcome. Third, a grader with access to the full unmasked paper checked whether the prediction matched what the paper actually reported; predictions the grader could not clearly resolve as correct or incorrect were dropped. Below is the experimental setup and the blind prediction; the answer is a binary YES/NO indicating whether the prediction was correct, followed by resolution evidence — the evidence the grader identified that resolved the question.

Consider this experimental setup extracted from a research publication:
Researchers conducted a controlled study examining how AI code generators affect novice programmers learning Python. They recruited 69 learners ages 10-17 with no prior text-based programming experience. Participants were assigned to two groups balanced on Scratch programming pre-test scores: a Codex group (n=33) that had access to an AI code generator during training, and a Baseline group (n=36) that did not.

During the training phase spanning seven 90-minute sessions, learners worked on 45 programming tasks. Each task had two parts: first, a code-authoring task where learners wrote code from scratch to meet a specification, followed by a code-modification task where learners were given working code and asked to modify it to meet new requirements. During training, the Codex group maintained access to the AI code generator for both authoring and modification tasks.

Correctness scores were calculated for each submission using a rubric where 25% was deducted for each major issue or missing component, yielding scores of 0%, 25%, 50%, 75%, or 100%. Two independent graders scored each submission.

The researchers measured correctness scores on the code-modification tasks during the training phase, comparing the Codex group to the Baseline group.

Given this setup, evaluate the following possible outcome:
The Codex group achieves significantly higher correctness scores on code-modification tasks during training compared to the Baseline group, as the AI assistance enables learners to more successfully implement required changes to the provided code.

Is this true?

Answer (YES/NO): NO